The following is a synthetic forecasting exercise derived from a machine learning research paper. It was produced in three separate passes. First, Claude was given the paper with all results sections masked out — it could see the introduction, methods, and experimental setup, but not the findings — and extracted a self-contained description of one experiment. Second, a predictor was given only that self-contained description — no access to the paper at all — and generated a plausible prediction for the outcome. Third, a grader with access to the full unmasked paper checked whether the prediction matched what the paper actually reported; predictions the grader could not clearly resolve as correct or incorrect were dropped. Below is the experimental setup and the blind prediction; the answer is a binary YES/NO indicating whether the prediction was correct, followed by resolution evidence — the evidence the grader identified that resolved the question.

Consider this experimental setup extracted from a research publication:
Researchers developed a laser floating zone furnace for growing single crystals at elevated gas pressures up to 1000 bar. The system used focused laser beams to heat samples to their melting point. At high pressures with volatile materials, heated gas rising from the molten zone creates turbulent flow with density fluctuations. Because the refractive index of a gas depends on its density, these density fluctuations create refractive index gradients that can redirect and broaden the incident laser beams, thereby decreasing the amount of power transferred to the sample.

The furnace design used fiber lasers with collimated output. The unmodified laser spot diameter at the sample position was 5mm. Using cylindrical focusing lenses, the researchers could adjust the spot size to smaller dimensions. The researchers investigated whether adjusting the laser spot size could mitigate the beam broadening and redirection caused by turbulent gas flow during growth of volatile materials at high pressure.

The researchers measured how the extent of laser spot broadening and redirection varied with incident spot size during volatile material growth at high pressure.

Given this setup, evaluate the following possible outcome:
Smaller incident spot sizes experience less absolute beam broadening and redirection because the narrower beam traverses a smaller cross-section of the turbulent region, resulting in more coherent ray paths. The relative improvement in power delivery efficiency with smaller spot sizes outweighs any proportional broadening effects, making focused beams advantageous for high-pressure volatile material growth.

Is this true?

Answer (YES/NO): YES